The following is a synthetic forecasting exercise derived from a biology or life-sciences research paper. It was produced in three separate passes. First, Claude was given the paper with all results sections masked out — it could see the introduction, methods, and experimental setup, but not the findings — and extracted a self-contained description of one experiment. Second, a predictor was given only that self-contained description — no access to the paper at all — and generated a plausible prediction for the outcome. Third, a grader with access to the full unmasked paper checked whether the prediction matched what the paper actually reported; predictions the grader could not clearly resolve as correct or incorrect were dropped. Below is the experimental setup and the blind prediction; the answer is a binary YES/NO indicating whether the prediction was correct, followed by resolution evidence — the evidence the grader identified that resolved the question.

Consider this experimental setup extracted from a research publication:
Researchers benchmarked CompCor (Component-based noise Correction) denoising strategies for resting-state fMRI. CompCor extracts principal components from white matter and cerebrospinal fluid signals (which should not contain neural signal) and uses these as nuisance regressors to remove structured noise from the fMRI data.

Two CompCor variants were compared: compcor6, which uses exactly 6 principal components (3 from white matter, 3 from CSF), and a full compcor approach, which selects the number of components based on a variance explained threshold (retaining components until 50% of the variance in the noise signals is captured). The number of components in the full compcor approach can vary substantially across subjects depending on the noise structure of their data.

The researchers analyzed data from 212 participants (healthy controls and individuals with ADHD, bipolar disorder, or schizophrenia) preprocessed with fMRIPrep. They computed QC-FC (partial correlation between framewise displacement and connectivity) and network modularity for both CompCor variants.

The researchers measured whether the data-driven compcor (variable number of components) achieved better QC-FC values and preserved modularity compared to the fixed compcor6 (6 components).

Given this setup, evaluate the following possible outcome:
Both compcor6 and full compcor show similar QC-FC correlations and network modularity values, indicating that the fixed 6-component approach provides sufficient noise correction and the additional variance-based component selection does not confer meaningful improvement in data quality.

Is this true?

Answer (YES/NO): NO